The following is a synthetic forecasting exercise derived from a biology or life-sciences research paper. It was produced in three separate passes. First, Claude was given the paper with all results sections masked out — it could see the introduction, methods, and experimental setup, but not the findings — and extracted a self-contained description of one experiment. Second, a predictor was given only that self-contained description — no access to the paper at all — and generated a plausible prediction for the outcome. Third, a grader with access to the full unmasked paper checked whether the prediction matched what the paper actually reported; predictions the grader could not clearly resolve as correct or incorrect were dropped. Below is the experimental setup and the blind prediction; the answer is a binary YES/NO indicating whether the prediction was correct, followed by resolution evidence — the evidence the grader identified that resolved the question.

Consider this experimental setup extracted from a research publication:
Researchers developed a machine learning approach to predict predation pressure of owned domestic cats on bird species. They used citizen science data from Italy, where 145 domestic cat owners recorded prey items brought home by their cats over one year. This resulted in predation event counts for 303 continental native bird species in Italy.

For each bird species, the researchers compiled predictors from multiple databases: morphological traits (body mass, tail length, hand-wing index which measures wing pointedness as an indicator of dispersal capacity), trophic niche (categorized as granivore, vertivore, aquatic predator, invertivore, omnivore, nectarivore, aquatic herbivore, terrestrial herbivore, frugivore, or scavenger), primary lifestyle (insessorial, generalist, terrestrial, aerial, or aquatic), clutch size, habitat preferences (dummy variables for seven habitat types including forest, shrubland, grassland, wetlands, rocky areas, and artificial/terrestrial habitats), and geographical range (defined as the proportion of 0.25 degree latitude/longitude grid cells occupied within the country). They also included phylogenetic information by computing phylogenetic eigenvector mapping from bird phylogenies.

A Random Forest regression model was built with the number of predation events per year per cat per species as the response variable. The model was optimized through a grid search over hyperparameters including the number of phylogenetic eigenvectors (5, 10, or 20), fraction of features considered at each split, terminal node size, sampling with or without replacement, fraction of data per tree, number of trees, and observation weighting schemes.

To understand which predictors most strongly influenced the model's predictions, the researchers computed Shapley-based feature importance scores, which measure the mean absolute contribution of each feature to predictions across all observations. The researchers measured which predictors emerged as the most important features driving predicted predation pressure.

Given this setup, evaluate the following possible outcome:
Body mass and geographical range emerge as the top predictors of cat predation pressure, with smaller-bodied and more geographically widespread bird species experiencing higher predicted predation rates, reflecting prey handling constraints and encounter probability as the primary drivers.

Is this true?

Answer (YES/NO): NO